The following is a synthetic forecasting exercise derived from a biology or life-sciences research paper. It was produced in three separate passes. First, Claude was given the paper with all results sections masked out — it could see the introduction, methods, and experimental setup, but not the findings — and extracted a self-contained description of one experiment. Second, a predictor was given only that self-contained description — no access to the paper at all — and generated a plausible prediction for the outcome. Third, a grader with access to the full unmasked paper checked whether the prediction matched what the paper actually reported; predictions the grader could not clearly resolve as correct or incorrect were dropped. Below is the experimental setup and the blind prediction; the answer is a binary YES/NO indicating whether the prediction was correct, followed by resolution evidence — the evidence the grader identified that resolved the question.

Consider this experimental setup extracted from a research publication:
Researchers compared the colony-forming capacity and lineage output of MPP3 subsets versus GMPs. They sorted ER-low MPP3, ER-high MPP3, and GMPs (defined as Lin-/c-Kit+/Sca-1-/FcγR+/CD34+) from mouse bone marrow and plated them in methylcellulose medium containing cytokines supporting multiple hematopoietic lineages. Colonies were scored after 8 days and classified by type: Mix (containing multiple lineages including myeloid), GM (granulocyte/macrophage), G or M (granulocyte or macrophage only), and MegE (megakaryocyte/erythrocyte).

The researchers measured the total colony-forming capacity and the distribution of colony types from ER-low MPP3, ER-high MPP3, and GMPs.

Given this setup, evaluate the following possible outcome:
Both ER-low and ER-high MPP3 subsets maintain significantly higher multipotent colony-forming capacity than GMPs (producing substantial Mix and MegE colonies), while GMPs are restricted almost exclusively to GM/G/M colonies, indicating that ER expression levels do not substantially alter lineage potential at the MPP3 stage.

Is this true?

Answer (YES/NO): NO